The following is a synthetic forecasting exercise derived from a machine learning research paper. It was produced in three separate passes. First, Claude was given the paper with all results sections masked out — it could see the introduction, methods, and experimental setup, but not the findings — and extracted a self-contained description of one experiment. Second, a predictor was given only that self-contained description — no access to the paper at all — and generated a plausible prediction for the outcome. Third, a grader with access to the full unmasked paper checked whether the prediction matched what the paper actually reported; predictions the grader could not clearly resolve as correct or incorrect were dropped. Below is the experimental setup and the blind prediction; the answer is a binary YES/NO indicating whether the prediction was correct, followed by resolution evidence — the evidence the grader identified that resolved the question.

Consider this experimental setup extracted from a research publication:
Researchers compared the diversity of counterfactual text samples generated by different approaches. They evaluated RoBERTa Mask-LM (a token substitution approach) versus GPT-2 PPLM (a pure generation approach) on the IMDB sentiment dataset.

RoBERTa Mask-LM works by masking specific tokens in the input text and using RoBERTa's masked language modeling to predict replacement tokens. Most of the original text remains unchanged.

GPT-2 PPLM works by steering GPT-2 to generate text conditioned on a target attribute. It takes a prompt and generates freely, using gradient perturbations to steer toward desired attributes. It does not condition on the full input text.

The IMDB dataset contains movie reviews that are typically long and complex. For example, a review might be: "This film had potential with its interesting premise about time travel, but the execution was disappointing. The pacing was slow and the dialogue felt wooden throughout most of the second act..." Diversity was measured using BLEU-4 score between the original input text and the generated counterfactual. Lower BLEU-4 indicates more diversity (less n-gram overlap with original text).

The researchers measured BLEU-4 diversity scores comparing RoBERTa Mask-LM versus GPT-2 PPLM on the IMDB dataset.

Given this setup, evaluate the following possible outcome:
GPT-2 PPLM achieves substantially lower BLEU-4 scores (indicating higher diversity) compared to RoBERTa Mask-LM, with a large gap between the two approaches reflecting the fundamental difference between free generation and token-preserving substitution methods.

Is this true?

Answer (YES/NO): YES